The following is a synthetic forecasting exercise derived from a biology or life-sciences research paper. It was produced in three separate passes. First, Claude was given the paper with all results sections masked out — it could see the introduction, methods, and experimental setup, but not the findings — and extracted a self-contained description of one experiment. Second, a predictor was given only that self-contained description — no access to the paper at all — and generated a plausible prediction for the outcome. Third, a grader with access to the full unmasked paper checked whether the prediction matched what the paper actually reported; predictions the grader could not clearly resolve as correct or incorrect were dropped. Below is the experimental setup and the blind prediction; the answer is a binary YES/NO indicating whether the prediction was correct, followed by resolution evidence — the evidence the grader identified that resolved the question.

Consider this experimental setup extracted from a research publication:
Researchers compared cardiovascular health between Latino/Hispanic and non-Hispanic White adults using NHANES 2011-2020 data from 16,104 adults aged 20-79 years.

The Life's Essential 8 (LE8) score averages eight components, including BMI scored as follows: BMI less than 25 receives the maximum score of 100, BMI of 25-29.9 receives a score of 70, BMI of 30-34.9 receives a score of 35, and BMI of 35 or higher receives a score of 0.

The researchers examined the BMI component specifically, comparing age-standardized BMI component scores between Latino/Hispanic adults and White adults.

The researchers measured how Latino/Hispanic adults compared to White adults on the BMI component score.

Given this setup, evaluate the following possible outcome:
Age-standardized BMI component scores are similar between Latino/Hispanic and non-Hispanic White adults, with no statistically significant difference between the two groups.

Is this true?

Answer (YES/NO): NO